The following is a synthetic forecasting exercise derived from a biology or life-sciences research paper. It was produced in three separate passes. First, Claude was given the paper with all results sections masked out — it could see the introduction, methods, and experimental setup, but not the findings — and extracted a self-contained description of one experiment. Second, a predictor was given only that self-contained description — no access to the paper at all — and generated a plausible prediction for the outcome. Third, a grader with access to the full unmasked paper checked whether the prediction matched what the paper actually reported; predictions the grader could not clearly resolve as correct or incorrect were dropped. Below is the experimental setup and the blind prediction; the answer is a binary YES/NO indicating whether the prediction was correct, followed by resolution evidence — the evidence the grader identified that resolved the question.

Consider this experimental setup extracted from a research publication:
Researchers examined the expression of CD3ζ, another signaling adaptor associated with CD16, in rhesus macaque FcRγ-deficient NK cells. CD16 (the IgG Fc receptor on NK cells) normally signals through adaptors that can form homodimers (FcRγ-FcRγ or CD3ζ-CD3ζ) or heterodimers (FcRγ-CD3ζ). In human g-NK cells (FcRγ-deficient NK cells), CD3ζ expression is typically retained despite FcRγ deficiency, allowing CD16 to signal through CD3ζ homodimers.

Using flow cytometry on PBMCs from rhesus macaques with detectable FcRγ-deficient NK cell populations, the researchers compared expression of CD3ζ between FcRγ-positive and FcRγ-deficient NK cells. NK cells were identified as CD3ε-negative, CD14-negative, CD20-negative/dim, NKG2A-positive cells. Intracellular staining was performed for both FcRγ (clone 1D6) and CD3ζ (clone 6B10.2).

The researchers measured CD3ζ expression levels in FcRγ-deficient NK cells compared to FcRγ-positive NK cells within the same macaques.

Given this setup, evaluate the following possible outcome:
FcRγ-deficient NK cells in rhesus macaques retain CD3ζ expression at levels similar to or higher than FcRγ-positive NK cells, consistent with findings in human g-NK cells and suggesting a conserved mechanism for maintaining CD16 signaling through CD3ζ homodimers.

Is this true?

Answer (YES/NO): YES